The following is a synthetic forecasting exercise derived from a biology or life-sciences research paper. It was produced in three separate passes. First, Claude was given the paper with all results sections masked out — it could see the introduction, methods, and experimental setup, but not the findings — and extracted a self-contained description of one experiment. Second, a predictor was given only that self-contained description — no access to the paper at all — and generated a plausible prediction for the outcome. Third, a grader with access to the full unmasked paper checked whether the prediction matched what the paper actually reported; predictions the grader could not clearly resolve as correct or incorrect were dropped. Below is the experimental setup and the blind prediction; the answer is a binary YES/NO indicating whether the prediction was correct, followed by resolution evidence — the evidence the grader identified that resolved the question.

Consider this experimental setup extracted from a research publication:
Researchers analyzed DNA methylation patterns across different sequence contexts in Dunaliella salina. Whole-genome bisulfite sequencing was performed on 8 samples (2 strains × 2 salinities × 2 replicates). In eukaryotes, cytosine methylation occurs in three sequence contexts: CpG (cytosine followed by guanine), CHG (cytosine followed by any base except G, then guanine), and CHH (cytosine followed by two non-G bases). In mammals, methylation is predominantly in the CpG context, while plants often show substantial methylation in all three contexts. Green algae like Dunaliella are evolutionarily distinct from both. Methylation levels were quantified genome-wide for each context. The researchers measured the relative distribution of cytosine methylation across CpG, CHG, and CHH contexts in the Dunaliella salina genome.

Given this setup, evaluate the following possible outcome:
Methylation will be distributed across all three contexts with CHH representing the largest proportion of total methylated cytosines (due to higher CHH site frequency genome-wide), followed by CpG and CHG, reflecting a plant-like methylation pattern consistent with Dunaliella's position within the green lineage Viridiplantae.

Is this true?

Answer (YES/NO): NO